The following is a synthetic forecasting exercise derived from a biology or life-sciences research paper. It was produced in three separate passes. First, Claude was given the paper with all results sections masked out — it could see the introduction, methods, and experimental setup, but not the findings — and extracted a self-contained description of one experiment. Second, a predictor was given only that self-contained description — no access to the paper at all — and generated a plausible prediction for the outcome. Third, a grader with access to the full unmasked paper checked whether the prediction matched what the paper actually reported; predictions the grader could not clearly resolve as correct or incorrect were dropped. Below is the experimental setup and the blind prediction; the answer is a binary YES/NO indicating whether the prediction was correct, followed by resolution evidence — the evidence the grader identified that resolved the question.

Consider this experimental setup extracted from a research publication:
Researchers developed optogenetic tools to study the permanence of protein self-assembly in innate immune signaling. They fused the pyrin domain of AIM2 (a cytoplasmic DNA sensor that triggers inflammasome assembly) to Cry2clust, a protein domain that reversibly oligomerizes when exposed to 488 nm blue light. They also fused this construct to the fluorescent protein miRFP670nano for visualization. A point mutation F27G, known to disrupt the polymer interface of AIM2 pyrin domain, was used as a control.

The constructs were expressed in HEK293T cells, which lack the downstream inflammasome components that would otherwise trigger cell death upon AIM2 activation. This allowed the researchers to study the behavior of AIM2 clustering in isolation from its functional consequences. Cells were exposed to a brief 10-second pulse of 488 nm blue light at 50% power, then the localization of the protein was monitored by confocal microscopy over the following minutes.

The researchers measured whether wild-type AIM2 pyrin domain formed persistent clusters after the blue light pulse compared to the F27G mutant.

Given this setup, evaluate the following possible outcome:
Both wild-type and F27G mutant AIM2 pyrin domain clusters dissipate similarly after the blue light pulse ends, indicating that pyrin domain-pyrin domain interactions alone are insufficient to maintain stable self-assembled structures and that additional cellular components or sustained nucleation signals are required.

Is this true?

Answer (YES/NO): NO